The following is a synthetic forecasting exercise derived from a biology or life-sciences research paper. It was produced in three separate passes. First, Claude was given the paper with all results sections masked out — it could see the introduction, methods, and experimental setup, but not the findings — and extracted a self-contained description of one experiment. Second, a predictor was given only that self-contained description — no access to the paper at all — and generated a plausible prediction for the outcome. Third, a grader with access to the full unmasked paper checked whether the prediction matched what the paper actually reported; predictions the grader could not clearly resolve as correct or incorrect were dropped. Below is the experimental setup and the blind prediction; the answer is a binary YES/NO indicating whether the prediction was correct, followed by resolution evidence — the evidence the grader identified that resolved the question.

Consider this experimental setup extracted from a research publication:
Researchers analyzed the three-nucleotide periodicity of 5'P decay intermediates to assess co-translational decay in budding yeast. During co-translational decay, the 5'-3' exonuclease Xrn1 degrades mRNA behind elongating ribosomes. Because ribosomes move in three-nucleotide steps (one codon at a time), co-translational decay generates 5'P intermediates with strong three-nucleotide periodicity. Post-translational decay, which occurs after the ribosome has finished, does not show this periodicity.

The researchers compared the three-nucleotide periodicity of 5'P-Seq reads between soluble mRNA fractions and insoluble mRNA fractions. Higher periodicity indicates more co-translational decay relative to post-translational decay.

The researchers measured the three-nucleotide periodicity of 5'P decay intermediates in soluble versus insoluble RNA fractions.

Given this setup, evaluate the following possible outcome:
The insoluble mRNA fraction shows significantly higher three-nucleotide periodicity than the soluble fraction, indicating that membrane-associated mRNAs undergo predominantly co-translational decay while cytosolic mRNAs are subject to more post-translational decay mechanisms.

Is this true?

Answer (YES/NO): YES